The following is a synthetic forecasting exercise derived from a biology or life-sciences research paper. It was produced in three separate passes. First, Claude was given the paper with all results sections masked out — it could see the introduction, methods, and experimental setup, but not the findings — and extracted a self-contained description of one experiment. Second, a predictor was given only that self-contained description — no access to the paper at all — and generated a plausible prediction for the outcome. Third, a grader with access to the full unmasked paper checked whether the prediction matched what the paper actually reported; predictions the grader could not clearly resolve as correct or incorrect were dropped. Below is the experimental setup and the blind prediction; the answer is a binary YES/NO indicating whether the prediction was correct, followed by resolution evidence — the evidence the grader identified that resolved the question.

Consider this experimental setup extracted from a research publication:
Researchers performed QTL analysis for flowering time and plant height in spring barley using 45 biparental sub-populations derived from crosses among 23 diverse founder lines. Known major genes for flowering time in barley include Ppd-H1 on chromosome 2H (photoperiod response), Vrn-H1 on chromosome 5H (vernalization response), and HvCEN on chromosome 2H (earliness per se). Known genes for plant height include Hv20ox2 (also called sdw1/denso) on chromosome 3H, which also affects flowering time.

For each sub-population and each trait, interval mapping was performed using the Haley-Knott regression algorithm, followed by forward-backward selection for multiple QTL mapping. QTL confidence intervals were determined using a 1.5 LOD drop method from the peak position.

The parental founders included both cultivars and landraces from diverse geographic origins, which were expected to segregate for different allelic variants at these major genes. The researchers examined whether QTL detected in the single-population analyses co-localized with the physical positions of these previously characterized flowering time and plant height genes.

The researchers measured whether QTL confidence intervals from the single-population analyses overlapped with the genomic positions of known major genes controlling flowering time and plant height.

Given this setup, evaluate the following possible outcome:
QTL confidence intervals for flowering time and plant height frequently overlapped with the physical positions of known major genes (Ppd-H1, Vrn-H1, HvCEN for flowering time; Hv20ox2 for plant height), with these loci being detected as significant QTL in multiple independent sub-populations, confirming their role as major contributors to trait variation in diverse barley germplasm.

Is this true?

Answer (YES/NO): YES